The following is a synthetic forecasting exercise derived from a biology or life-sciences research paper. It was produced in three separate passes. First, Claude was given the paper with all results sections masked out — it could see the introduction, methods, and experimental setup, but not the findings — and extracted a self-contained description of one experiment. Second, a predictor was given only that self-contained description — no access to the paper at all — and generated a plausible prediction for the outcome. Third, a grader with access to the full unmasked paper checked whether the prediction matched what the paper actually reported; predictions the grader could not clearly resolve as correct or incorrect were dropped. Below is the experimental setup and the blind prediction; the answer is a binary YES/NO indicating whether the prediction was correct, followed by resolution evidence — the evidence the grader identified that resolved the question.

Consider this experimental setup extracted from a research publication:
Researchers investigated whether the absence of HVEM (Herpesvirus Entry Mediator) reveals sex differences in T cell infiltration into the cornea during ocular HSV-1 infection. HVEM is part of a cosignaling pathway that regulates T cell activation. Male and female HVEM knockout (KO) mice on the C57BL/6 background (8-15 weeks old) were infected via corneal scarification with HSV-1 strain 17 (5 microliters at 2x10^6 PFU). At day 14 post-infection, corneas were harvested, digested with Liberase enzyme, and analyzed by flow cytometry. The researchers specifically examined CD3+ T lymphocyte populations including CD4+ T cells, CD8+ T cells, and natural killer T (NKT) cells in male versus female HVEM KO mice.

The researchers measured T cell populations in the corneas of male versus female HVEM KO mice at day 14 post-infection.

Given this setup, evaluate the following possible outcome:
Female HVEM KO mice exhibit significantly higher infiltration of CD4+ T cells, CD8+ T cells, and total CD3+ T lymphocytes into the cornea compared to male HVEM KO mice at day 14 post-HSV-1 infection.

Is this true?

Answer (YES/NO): NO